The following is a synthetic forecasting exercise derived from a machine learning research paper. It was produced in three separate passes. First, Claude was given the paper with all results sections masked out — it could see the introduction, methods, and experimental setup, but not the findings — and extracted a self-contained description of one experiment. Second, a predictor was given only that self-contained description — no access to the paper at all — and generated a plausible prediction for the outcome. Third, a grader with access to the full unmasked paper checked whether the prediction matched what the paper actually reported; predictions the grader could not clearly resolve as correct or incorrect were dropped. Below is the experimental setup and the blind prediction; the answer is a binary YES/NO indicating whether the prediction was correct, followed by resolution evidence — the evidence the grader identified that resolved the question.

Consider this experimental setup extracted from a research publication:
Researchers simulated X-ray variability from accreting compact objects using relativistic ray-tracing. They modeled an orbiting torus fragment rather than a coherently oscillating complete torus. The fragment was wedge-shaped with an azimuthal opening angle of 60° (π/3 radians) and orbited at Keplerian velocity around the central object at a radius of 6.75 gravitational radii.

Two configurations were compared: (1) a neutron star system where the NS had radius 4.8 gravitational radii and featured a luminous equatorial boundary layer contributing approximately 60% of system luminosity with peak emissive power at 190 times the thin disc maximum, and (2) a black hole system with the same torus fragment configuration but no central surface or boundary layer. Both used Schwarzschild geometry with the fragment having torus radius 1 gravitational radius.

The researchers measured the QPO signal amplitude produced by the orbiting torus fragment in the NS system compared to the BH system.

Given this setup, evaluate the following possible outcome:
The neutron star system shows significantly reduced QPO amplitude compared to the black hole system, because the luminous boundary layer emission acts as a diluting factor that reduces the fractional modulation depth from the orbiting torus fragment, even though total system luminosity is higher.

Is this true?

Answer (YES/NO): NO